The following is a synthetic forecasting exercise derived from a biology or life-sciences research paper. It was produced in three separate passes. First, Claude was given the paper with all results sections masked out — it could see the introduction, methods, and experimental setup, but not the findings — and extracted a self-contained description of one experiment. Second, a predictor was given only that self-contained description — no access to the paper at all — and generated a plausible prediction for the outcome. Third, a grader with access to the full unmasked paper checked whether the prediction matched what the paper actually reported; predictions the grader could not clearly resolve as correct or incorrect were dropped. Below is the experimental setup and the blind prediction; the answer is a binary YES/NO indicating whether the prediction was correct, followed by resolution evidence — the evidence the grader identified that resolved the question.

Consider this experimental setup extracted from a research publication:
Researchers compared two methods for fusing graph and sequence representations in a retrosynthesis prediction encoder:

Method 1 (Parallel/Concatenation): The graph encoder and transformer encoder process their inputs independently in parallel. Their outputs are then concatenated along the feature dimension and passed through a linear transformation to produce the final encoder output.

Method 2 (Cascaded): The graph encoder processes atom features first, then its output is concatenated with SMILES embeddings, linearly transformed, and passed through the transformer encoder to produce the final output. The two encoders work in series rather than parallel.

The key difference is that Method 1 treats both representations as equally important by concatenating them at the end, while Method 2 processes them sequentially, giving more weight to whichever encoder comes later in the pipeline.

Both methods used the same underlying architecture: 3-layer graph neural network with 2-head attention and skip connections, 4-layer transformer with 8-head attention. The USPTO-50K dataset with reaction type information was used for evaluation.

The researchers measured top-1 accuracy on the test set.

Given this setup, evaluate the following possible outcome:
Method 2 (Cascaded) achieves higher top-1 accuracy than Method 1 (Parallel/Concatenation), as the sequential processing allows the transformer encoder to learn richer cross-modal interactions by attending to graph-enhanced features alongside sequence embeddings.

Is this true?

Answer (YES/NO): YES